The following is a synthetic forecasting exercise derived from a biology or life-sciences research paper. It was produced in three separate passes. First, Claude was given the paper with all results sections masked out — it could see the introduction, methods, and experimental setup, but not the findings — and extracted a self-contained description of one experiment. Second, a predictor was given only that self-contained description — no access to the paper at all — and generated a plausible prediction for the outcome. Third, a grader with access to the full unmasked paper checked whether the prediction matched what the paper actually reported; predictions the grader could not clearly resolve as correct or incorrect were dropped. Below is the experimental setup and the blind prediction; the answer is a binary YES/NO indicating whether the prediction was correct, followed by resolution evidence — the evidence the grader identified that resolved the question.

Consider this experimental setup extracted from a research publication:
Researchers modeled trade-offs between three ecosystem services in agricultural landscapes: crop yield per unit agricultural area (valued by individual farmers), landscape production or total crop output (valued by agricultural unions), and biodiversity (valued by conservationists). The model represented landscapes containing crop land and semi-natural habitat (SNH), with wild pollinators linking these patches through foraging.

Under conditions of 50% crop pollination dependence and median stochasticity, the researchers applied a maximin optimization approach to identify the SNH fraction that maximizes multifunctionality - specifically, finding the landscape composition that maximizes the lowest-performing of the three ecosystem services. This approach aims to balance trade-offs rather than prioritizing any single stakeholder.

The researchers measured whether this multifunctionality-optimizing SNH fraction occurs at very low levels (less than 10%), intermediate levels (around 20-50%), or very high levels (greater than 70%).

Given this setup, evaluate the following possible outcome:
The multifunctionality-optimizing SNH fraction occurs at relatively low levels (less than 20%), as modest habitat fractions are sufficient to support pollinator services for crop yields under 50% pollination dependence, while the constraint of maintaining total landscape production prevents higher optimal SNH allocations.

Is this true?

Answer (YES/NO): NO